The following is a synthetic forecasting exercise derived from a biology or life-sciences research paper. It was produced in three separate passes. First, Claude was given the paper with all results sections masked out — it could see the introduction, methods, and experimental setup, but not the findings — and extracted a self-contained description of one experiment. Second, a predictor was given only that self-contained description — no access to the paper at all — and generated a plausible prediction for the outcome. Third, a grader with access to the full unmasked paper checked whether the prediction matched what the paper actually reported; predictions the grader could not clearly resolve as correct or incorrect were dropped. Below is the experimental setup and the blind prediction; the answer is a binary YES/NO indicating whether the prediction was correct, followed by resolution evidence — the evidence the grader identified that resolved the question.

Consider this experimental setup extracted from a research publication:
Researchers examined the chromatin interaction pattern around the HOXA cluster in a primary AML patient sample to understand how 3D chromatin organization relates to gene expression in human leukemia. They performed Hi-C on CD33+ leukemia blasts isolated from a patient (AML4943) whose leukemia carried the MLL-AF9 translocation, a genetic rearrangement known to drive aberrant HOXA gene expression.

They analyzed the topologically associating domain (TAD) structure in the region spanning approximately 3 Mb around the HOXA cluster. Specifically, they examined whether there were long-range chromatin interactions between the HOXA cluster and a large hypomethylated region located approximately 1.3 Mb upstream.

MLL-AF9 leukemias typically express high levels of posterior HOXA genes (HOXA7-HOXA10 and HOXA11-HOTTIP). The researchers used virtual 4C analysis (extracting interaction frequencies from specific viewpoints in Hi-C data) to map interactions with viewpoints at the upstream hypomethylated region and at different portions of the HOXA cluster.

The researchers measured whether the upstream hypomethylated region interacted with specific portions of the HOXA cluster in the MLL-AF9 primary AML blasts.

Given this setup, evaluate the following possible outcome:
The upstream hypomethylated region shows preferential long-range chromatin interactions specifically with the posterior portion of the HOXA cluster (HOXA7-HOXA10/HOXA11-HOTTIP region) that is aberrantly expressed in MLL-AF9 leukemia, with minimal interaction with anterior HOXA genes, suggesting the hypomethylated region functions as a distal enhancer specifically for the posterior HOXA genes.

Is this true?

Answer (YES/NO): NO